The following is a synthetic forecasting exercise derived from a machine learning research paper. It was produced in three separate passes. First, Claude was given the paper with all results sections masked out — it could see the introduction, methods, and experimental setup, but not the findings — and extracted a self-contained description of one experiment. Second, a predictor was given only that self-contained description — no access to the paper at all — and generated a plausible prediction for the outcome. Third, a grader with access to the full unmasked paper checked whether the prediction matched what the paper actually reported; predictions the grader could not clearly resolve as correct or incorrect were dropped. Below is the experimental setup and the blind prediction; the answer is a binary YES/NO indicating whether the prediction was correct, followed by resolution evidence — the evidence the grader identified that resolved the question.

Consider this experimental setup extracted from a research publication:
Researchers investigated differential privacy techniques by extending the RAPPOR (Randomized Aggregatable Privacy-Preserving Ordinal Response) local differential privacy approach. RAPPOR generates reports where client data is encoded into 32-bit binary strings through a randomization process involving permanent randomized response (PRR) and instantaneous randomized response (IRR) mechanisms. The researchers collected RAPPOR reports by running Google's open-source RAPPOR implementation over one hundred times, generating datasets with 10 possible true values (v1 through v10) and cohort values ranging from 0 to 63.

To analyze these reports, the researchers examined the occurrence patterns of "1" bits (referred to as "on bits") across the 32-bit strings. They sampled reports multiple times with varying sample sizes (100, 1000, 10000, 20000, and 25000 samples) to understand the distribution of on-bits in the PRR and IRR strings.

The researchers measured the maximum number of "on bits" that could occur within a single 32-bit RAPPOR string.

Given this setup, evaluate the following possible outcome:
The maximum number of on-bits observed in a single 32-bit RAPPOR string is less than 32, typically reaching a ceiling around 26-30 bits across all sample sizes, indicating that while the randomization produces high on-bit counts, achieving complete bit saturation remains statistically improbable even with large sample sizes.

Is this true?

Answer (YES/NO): NO